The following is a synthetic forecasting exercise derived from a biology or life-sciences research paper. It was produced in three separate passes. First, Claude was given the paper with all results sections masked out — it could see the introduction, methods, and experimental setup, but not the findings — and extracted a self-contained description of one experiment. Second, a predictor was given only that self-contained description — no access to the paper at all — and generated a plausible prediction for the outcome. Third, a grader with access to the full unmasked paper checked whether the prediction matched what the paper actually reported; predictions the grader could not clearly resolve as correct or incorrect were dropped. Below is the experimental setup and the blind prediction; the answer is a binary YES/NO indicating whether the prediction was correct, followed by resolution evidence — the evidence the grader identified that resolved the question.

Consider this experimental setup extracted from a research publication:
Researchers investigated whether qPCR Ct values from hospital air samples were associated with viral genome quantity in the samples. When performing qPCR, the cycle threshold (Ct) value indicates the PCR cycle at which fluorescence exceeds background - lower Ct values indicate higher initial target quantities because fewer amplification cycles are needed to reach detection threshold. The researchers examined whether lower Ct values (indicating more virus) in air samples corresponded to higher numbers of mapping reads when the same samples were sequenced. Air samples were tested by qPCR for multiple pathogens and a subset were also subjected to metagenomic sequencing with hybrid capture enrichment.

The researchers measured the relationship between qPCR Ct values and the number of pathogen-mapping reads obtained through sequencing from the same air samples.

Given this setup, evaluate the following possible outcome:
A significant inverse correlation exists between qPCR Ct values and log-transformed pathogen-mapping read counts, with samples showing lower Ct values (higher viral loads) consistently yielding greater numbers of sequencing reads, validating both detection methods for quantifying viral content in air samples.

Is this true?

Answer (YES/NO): YES